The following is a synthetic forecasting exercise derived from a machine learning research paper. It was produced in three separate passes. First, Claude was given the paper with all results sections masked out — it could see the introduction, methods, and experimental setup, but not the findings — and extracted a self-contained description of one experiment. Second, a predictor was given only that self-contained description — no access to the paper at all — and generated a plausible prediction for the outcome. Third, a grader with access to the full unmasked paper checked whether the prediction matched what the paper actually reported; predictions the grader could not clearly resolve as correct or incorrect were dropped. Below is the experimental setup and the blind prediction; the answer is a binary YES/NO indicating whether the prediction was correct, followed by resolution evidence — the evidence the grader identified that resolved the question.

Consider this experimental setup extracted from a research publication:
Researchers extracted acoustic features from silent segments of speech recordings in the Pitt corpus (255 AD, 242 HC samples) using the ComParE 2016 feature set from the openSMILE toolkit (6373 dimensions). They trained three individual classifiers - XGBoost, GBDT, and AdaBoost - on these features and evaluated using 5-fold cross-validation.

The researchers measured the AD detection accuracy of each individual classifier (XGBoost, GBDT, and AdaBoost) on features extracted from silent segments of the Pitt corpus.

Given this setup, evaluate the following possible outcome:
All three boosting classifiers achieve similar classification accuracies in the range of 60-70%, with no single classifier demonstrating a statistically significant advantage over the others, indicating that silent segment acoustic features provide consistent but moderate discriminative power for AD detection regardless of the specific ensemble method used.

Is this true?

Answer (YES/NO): NO